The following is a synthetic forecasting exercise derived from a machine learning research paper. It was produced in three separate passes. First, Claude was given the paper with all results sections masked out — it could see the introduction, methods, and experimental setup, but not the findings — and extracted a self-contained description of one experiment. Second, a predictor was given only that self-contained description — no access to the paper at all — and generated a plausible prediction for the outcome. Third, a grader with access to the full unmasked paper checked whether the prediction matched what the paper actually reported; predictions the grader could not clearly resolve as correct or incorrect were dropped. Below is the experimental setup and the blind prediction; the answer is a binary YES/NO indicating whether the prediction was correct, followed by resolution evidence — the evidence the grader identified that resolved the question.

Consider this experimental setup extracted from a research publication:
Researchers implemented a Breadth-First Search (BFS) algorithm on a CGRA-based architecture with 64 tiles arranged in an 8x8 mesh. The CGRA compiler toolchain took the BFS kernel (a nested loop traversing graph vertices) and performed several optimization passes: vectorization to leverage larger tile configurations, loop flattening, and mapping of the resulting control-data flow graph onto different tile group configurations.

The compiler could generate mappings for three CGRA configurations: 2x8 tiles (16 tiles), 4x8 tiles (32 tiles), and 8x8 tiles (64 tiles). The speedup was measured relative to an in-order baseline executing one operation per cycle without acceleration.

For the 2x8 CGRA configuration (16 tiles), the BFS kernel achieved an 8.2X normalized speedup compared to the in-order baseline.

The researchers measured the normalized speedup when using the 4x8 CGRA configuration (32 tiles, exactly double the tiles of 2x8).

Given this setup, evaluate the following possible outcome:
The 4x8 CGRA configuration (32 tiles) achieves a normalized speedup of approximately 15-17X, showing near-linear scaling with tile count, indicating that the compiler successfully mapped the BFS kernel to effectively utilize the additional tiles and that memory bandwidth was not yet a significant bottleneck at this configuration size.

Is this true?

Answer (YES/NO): YES